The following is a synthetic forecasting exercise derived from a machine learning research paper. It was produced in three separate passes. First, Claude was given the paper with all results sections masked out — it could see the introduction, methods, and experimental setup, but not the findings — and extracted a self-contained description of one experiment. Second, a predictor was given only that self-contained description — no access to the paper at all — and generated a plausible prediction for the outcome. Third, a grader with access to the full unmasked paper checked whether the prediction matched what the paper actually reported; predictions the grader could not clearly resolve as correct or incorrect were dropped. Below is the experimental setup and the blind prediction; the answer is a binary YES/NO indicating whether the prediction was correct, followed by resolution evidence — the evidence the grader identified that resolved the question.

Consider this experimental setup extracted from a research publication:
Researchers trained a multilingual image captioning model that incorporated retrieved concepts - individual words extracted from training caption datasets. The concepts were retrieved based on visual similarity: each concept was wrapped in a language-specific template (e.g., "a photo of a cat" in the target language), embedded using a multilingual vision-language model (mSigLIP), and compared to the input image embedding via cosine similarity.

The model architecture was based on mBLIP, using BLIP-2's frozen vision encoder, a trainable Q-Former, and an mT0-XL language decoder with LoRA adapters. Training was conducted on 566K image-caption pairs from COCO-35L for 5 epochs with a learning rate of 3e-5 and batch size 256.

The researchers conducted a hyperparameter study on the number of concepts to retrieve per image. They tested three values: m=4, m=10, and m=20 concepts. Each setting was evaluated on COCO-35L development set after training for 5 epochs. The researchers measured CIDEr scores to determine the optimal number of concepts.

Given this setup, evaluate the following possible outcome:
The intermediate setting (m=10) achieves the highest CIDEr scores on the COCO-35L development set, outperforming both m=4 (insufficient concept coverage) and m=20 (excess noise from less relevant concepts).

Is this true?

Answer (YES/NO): YES